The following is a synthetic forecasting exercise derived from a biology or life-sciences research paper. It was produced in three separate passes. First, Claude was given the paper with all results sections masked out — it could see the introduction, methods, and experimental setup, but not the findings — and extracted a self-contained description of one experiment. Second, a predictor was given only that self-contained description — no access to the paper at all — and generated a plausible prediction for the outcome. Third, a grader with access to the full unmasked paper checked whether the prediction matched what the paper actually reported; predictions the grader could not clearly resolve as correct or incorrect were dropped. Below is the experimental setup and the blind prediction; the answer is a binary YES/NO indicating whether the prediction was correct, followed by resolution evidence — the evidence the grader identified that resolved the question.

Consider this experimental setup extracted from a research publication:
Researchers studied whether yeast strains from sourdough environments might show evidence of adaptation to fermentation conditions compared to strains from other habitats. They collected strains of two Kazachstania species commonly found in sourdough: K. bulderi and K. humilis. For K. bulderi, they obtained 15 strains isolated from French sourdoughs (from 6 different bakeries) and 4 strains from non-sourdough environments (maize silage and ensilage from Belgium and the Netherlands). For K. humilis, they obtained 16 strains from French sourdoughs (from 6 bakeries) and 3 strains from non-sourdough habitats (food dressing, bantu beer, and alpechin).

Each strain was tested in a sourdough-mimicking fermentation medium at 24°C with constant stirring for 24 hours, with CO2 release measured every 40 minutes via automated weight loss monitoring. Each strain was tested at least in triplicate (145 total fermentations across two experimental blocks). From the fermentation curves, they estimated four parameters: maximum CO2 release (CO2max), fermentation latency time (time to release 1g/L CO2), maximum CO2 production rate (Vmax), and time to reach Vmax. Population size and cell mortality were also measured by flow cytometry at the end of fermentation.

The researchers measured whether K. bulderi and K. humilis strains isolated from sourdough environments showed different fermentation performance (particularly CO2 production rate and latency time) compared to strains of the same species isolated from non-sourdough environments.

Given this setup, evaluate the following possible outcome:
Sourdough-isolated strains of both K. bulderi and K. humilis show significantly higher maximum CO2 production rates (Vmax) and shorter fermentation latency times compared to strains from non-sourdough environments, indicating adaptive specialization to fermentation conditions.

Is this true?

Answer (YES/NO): NO